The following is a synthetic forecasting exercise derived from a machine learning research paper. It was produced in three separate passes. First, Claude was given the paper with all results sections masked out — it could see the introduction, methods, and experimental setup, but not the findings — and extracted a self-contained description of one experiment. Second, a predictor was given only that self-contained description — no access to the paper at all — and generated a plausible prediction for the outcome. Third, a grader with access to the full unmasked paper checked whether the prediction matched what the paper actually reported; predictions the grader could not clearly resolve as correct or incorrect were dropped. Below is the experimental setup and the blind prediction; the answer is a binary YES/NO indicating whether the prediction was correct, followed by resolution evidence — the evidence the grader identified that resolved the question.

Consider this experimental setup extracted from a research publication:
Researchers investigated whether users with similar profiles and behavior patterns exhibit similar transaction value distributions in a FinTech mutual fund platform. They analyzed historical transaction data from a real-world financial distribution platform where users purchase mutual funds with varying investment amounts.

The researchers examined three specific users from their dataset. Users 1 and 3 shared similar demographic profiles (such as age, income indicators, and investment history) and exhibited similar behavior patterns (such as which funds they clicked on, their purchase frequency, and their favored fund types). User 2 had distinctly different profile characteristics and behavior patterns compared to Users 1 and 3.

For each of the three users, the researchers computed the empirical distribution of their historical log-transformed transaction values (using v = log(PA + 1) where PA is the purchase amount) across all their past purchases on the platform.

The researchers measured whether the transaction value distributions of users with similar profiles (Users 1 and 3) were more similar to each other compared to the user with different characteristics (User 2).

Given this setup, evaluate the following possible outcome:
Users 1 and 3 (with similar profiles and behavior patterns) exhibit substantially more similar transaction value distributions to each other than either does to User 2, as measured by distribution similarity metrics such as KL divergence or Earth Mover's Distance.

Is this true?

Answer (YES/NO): NO